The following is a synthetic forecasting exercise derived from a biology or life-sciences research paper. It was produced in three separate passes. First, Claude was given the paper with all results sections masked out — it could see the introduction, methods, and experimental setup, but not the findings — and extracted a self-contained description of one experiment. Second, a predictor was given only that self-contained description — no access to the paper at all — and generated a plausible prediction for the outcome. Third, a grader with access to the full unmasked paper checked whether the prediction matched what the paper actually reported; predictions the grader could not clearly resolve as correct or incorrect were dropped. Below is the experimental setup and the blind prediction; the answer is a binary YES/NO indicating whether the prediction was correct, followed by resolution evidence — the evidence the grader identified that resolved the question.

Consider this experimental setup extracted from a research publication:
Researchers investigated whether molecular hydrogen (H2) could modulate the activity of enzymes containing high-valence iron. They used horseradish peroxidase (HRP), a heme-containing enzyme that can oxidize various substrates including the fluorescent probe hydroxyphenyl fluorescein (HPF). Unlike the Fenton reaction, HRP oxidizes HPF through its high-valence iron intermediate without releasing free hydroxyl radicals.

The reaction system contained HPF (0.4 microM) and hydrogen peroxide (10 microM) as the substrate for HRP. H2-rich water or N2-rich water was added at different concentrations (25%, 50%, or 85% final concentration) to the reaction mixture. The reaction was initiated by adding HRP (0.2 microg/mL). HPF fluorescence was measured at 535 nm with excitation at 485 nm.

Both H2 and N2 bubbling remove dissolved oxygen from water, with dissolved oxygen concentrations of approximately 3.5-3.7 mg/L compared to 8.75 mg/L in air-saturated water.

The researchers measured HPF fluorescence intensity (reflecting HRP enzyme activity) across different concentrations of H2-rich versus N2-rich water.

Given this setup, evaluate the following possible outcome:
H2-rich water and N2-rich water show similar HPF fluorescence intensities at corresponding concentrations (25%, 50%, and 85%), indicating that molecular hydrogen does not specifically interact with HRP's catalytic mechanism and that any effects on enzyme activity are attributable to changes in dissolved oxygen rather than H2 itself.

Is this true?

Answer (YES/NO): NO